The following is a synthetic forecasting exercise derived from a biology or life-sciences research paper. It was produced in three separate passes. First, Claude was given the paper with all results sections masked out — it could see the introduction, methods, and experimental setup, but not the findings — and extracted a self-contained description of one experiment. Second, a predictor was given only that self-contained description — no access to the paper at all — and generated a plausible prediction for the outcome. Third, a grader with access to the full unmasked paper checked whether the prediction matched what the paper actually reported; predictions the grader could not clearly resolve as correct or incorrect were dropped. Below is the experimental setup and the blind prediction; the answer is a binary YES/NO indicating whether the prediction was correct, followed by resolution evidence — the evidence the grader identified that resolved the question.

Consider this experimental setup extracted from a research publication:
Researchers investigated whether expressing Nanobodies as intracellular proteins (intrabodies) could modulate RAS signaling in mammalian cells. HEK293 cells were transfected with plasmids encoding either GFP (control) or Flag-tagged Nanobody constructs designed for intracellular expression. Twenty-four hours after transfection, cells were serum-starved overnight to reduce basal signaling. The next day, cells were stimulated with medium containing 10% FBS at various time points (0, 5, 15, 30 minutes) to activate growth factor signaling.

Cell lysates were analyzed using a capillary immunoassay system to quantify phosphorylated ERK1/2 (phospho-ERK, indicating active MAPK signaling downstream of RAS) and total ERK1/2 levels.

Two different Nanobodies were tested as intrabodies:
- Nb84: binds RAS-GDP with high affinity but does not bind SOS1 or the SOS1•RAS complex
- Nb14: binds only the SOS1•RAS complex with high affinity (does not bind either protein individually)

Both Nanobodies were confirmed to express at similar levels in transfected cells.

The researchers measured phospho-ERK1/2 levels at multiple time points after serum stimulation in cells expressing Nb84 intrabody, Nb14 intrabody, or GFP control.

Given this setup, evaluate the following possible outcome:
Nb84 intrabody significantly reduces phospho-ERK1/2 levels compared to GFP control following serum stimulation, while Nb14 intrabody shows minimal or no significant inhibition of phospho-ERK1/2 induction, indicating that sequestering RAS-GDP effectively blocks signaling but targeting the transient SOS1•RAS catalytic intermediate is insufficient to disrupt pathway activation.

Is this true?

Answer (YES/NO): NO